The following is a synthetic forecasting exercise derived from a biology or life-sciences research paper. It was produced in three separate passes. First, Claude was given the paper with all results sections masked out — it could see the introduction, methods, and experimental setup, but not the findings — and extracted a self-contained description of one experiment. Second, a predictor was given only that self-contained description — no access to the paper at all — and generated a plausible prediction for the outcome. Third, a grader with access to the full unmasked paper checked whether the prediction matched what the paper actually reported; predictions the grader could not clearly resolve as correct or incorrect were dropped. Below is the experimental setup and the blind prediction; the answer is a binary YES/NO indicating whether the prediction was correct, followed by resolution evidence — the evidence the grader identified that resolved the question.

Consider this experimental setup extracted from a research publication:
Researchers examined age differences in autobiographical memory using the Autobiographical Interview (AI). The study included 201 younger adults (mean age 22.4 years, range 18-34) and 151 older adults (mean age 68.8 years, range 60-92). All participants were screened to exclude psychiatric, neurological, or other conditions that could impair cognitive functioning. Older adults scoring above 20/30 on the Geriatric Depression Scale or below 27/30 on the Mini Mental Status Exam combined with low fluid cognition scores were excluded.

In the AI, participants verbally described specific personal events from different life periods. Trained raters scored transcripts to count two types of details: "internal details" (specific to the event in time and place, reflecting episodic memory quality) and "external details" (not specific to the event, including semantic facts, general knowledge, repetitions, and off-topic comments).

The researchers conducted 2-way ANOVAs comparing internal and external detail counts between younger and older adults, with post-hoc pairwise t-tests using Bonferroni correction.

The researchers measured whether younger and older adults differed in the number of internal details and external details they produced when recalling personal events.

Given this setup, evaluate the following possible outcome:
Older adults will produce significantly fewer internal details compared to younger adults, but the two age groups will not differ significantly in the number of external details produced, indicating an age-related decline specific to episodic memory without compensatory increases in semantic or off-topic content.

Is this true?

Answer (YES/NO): NO